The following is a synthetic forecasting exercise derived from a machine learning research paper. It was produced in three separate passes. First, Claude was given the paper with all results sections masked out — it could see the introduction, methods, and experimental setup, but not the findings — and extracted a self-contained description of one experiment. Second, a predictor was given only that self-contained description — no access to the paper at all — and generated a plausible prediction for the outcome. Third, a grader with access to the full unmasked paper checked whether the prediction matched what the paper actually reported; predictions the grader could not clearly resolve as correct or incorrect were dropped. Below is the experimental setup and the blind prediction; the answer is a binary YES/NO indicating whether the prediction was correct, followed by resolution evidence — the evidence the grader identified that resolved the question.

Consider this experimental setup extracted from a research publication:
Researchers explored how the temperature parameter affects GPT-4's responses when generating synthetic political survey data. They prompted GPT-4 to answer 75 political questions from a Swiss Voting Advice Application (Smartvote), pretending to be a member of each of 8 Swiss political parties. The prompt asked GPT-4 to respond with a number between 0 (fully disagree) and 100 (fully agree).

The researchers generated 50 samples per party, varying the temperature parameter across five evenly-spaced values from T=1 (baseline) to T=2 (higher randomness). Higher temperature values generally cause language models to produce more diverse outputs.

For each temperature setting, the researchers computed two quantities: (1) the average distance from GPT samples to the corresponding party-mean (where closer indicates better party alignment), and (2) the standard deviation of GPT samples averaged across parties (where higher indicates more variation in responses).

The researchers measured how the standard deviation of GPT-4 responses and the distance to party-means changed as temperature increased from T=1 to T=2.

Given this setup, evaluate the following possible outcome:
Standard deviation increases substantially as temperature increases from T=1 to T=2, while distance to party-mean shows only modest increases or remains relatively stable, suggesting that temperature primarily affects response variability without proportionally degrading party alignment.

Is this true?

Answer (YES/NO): YES